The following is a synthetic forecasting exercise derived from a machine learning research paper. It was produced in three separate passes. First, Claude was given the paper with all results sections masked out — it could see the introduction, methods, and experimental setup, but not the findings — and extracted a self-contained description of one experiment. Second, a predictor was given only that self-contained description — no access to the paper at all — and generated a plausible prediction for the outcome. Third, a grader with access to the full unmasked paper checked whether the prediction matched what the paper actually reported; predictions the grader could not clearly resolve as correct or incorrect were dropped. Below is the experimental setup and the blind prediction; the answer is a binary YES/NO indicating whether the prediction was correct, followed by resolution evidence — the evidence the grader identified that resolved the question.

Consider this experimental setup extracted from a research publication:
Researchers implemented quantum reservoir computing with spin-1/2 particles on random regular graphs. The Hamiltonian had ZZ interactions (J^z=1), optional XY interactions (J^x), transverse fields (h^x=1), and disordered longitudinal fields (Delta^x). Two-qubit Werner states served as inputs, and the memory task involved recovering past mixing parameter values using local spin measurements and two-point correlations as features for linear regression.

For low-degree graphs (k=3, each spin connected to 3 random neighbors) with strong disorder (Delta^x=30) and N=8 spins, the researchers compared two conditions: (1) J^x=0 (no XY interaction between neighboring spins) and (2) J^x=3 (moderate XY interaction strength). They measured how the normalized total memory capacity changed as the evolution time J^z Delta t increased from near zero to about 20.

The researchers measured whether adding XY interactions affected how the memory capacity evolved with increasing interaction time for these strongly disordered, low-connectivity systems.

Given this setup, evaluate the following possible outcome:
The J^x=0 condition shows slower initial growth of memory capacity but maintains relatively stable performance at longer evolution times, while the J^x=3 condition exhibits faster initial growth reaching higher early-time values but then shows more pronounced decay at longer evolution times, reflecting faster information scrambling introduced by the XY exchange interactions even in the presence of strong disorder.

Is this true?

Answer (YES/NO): NO